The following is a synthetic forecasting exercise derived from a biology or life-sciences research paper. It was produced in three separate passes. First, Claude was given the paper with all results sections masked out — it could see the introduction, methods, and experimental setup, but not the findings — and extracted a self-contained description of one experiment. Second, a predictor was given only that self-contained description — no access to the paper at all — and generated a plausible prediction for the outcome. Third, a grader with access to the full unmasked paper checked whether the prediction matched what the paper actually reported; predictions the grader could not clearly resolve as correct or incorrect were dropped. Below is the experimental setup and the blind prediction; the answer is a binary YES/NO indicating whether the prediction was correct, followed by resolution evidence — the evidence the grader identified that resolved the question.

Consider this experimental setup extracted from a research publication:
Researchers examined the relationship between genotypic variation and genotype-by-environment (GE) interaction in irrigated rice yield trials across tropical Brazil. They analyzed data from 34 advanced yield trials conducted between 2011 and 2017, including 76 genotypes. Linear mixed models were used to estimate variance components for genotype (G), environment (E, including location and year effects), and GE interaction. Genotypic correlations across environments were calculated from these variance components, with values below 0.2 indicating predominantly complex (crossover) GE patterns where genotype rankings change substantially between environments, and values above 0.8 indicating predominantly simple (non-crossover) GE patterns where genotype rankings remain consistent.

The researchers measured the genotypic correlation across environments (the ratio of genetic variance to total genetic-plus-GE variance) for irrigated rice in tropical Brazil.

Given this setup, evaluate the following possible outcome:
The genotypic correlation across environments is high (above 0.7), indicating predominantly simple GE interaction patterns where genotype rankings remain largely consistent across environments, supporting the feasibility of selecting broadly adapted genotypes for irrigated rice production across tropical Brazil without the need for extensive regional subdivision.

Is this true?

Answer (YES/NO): NO